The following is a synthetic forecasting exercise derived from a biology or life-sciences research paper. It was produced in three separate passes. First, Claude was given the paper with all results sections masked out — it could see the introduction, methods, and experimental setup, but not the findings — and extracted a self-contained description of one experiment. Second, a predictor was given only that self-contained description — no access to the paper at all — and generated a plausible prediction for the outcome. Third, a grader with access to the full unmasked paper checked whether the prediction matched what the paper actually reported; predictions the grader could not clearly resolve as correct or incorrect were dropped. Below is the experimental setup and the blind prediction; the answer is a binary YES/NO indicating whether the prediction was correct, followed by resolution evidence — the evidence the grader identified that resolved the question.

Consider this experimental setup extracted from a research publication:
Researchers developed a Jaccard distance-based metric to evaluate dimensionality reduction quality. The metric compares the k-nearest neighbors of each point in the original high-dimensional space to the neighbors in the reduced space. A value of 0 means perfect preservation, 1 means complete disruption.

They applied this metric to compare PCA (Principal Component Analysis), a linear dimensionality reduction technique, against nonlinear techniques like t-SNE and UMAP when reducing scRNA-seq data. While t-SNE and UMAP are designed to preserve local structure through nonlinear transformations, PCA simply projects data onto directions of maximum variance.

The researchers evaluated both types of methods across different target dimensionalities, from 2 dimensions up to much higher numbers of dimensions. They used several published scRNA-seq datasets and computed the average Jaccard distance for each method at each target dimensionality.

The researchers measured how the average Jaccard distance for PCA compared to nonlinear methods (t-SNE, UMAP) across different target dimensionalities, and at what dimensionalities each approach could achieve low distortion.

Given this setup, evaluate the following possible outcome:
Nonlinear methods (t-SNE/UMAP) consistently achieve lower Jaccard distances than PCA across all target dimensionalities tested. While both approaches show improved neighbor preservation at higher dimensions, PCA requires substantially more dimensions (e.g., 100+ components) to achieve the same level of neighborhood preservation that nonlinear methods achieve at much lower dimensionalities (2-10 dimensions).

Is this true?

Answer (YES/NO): NO